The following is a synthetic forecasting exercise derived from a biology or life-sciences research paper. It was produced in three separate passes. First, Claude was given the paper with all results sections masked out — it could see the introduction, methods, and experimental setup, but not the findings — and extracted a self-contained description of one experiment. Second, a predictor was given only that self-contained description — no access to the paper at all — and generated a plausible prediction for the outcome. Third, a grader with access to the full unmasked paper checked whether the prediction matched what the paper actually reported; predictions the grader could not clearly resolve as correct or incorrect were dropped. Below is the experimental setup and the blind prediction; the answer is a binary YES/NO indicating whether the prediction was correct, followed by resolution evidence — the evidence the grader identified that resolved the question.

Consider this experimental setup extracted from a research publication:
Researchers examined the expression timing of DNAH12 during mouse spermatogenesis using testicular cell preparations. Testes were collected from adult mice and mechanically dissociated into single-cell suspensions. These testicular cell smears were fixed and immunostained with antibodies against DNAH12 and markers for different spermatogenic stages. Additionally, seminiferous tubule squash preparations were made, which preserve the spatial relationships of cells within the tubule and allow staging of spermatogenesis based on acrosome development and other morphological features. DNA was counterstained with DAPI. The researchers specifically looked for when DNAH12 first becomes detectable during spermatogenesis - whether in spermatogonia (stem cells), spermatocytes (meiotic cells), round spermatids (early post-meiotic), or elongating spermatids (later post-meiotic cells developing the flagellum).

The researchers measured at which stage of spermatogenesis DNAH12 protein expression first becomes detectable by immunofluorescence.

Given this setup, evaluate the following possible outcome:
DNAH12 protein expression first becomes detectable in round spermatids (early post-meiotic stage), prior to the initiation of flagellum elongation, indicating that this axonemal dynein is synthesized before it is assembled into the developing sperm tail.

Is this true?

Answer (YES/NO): YES